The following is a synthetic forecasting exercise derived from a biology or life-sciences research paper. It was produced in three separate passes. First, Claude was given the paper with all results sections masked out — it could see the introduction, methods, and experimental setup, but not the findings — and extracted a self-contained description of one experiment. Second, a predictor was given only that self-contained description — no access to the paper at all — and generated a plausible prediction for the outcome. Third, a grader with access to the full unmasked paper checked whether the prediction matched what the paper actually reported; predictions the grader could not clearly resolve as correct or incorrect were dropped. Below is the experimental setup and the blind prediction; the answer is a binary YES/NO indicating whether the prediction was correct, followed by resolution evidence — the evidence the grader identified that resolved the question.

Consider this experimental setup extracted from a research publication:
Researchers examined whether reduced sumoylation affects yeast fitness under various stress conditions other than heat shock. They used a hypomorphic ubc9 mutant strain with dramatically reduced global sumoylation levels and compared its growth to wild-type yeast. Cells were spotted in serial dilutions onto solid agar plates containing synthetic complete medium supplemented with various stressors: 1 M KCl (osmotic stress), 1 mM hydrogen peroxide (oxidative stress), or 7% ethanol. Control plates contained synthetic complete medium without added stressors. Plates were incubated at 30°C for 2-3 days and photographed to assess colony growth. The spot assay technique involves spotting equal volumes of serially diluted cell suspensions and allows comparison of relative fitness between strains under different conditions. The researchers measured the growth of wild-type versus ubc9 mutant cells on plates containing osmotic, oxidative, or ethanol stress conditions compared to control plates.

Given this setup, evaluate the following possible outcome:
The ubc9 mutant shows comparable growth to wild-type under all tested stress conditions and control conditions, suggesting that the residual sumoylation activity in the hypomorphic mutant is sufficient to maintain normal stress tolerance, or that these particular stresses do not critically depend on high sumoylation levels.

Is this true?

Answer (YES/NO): YES